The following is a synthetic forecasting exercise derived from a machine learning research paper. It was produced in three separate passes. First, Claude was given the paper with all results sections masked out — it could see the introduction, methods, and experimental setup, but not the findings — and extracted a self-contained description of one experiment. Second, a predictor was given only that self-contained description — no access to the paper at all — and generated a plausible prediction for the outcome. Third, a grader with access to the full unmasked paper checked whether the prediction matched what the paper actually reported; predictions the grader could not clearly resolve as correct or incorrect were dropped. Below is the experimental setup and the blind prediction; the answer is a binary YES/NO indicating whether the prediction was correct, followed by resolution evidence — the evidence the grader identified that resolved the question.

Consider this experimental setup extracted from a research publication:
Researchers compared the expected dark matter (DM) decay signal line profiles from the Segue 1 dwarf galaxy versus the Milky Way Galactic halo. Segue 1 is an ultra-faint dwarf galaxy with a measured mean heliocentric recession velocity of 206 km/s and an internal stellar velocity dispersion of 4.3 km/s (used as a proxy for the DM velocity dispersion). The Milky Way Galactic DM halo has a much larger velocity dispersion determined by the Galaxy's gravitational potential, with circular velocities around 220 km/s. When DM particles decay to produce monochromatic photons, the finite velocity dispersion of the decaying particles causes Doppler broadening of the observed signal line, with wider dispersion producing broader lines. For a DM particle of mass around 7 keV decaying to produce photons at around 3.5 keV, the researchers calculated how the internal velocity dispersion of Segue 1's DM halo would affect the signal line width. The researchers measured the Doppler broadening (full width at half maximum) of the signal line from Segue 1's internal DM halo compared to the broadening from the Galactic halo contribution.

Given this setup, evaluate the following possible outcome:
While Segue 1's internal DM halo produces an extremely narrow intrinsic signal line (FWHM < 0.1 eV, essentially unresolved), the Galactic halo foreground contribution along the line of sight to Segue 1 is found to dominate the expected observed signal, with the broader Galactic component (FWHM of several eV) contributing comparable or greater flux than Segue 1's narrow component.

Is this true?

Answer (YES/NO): NO